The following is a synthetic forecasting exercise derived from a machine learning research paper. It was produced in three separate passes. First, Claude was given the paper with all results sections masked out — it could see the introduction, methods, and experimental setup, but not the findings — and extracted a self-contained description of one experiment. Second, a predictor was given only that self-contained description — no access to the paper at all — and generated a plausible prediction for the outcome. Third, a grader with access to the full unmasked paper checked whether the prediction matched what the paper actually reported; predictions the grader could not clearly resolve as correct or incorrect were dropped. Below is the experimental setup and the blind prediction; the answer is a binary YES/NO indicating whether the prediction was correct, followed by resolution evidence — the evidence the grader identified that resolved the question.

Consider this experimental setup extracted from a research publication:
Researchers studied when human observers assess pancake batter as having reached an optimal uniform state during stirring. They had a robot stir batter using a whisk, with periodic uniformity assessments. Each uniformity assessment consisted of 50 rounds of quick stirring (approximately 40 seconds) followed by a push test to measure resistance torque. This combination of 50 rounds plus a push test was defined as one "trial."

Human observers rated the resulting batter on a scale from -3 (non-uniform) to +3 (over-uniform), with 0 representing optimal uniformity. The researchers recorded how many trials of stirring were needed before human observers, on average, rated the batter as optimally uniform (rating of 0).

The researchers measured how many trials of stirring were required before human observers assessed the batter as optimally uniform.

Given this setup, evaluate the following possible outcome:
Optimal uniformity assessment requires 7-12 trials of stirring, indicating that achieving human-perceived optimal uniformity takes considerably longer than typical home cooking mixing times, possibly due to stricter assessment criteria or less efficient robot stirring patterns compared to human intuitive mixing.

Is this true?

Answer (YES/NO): NO